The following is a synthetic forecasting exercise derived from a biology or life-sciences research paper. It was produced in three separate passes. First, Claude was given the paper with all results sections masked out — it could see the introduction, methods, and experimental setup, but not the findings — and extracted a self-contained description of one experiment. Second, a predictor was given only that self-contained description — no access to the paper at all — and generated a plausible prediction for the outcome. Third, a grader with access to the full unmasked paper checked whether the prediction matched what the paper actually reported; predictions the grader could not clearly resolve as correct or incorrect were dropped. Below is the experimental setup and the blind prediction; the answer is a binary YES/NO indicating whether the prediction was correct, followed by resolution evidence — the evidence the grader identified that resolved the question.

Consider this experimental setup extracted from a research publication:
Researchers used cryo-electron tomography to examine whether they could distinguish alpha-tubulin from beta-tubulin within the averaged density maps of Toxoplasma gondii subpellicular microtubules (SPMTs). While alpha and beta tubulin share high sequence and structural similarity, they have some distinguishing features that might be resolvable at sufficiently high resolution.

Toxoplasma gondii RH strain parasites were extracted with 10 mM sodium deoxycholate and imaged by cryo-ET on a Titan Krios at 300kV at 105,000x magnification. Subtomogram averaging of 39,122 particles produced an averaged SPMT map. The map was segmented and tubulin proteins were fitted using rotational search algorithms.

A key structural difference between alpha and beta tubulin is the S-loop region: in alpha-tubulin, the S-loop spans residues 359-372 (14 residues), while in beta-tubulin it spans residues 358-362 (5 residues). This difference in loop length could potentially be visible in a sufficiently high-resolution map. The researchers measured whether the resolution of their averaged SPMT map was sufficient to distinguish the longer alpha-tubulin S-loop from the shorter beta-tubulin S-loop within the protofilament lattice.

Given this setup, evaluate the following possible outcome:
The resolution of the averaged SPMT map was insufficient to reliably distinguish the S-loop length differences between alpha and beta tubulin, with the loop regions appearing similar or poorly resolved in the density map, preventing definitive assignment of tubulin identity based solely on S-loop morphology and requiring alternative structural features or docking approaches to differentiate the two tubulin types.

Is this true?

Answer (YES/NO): NO